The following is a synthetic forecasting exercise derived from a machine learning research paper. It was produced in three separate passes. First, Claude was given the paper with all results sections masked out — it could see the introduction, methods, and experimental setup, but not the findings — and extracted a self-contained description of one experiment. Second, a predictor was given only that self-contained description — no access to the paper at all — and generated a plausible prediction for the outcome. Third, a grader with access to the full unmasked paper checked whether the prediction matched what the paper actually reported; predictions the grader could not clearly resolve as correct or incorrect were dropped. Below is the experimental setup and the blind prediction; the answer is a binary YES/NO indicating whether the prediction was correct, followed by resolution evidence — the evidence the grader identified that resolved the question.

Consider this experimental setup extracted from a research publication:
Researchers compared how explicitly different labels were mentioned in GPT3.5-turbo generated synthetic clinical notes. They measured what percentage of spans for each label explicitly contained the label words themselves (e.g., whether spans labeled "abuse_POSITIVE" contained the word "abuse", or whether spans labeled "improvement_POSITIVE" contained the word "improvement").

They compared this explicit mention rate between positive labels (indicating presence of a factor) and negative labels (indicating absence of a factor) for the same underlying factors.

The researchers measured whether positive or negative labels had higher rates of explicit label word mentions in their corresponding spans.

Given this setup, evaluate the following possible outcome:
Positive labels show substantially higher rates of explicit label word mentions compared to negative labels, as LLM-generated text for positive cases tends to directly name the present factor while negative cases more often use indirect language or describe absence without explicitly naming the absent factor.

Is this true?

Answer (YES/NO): NO